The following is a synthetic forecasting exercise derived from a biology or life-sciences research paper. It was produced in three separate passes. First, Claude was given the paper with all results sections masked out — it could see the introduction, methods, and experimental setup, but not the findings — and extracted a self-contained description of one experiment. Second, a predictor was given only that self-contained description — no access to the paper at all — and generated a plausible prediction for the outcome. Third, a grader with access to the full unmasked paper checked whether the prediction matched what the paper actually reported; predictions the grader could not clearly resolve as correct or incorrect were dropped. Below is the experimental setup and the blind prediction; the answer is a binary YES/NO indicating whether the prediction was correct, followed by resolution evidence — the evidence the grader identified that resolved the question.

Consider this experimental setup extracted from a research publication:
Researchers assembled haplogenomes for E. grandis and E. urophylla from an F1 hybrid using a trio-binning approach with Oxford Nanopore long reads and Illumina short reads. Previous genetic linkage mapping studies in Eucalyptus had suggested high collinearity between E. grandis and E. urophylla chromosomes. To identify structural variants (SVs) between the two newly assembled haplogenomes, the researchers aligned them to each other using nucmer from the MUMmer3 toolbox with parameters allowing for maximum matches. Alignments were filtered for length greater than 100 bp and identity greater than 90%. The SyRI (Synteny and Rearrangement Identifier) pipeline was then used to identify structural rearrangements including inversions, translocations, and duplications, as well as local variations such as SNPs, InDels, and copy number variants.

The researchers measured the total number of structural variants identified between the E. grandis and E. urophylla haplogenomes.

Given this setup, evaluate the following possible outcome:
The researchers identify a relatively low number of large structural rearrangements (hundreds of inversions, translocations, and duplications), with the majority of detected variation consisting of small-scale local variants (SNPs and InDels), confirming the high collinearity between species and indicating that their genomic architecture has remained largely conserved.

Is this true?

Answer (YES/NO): NO